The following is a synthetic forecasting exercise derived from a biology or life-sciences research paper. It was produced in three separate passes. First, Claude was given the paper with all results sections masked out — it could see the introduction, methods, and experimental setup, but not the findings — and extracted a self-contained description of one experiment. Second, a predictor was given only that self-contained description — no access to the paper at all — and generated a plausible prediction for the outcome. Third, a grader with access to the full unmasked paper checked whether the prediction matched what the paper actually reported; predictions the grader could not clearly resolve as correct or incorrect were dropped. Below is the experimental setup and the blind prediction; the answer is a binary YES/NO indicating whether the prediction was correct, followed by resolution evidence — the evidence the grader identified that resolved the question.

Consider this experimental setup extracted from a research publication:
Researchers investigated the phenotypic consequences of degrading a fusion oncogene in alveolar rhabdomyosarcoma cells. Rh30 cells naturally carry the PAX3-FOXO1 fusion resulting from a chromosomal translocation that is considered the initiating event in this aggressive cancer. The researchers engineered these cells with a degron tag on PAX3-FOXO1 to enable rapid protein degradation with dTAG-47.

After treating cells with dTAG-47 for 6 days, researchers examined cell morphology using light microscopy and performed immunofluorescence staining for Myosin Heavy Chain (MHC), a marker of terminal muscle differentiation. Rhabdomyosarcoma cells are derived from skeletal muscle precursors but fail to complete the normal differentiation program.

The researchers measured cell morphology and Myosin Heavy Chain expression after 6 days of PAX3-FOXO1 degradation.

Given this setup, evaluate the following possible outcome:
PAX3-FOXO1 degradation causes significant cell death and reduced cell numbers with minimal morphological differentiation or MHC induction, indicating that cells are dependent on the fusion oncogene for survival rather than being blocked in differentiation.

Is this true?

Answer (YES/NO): NO